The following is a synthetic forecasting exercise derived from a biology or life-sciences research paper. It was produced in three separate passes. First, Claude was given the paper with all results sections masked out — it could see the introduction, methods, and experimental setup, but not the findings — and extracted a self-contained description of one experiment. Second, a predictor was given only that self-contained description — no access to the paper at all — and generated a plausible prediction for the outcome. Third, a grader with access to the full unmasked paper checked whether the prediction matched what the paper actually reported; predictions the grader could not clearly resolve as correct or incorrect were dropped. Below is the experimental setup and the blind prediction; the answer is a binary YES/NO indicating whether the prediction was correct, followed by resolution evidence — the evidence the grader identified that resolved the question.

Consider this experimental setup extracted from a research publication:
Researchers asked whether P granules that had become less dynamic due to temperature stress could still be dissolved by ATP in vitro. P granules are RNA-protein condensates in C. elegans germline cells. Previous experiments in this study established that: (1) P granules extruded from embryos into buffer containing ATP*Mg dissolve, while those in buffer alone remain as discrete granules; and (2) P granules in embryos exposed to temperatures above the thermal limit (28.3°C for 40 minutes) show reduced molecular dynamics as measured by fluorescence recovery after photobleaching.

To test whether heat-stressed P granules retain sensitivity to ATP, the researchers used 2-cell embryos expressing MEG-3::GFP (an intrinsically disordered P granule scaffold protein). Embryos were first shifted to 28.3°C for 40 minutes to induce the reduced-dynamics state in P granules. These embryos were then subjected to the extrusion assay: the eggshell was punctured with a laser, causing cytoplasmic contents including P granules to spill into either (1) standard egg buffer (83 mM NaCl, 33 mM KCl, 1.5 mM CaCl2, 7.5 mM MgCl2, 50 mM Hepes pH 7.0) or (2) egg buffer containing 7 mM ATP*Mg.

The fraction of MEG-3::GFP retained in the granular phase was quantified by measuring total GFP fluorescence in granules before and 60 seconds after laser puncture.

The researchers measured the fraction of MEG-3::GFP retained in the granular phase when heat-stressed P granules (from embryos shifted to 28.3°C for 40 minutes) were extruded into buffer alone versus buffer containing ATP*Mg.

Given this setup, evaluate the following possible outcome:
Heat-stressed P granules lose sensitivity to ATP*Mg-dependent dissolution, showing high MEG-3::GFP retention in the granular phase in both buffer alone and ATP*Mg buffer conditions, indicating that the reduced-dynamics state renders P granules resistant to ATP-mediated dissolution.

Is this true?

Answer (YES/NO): NO